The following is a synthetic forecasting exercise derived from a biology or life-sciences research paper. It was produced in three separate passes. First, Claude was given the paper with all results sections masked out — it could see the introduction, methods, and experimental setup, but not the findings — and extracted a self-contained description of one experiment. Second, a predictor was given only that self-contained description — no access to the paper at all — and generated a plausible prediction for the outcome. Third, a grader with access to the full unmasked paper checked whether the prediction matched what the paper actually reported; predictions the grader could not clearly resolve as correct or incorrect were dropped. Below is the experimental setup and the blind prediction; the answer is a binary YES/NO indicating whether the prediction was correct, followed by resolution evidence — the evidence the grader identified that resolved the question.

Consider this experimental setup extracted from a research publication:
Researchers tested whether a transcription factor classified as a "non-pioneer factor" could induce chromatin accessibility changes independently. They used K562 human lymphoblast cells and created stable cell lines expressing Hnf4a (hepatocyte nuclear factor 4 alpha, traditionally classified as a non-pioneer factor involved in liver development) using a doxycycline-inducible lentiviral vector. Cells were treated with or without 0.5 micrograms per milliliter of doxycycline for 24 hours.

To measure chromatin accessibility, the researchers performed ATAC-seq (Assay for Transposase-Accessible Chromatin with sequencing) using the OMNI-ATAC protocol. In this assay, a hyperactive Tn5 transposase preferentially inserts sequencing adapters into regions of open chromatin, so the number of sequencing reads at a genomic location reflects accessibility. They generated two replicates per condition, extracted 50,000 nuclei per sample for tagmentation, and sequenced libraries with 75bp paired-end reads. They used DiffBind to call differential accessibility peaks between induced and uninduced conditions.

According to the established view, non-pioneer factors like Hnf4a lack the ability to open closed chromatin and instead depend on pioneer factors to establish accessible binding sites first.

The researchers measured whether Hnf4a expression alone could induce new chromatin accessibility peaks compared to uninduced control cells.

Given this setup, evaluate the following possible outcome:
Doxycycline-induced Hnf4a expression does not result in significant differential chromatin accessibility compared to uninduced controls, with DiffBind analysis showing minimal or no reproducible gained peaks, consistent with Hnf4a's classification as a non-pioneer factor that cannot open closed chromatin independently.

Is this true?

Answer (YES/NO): NO